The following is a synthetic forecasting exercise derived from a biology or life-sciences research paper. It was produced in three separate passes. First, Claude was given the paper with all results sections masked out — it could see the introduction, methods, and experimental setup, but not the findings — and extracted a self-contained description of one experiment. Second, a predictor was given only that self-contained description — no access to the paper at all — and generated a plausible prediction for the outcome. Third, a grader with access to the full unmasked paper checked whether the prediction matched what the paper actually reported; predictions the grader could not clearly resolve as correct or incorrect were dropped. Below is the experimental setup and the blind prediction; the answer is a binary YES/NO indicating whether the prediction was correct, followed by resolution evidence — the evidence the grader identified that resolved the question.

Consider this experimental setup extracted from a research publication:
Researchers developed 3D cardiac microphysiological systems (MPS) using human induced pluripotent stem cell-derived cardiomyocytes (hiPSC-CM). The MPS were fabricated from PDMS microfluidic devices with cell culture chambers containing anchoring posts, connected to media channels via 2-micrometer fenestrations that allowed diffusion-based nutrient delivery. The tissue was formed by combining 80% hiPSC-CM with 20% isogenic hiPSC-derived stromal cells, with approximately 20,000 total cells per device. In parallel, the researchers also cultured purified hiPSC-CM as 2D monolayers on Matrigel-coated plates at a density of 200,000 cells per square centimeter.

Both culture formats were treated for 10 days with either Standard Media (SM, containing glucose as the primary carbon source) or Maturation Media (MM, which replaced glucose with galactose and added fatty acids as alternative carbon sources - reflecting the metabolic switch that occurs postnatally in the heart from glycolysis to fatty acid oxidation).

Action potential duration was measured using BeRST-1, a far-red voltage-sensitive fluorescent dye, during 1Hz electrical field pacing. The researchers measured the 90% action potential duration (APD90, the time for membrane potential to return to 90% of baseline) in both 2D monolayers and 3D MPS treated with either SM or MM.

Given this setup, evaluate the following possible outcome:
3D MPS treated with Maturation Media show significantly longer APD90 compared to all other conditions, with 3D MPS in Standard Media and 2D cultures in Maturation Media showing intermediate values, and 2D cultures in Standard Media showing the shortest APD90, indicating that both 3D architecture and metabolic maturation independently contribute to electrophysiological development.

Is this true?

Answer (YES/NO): NO